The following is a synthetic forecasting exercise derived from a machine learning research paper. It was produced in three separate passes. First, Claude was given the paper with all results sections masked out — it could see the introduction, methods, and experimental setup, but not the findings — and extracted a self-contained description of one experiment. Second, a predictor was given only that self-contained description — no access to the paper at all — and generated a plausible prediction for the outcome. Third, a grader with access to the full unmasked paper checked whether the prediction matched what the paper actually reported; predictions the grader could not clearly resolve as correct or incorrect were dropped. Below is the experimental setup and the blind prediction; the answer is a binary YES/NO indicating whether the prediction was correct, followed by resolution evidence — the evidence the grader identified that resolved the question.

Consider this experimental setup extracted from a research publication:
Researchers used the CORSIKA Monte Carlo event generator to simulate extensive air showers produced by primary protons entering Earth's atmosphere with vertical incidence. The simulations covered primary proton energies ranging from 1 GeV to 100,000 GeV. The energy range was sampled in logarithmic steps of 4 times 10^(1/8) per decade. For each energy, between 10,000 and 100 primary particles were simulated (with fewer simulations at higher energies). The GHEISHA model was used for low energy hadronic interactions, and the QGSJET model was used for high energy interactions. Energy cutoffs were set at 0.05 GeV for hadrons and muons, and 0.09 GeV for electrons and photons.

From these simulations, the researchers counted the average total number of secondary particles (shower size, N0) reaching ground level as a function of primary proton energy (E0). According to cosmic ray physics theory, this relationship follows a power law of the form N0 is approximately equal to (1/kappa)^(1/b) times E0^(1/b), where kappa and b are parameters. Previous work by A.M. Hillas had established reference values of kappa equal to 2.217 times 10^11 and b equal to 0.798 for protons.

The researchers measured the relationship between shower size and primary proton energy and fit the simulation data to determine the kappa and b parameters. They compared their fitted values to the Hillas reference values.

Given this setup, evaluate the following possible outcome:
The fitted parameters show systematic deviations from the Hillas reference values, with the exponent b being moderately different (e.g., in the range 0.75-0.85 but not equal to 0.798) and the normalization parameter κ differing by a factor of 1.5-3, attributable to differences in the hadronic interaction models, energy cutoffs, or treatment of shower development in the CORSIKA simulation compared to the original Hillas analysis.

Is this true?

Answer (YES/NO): NO